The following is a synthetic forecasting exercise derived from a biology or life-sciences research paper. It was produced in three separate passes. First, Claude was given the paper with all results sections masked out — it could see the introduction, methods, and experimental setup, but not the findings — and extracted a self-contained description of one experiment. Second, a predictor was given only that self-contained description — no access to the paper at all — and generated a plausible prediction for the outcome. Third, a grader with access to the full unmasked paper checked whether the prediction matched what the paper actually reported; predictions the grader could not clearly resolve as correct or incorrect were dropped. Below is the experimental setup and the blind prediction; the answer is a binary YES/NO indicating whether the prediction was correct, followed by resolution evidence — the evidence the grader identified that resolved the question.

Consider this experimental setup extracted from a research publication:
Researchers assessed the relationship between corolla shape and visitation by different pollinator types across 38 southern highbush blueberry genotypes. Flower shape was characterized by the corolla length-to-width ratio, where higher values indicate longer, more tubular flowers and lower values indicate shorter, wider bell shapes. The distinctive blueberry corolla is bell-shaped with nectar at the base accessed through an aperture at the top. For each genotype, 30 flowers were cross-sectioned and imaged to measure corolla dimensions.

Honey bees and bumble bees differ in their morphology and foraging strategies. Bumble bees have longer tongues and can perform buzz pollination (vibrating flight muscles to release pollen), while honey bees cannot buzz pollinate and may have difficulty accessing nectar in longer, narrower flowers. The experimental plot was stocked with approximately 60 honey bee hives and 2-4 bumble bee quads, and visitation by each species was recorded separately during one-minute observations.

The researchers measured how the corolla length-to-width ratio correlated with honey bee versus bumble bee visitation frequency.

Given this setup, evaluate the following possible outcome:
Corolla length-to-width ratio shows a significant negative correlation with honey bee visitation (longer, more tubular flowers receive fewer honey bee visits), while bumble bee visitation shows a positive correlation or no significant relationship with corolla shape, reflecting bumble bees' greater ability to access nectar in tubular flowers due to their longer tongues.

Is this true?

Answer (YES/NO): NO